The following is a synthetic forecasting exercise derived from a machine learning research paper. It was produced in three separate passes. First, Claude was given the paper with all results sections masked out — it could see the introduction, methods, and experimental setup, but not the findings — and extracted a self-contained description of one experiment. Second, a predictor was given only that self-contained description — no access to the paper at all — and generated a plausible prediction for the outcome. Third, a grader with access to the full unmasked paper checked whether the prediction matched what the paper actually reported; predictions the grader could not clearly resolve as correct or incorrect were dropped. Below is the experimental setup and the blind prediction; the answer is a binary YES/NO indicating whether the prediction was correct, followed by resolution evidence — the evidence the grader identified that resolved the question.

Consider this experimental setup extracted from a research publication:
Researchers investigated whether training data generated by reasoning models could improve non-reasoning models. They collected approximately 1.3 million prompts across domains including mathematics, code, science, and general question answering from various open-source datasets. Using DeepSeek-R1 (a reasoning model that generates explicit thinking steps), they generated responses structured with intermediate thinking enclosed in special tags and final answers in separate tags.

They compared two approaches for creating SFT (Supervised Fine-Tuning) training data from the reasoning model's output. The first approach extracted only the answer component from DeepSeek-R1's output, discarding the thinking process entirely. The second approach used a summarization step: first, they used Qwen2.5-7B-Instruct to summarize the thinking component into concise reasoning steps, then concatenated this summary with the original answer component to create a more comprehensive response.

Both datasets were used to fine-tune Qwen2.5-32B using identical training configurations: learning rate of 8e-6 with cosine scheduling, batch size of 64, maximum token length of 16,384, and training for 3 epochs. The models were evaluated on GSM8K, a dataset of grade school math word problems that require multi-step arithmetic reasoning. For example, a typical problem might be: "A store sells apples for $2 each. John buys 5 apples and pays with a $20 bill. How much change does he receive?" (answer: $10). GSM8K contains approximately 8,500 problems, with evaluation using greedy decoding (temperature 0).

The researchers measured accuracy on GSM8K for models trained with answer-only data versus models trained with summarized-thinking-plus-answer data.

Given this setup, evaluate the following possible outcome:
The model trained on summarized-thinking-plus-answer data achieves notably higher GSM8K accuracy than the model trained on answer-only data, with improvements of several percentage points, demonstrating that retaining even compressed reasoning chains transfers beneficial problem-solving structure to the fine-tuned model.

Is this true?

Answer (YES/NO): NO